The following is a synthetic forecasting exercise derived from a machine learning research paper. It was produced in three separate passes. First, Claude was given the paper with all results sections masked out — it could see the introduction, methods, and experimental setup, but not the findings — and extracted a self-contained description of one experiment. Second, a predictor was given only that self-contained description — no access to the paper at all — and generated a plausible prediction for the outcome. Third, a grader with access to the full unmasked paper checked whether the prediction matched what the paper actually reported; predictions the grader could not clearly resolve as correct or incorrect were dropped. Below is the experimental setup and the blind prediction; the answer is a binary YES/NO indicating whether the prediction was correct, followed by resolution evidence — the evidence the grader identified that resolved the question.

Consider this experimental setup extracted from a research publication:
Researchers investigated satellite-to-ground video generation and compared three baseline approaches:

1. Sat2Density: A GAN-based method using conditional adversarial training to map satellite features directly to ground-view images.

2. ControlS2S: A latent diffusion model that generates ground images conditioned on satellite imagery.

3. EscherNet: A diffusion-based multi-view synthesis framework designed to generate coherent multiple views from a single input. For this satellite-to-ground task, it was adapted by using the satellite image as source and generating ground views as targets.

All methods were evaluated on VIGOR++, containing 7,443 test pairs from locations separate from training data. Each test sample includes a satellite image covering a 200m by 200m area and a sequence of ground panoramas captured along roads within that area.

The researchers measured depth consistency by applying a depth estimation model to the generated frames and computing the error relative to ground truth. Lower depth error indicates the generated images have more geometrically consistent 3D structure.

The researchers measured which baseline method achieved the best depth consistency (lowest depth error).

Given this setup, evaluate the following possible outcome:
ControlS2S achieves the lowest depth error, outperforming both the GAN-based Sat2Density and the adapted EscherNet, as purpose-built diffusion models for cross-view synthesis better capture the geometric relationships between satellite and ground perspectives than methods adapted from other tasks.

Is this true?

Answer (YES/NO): YES